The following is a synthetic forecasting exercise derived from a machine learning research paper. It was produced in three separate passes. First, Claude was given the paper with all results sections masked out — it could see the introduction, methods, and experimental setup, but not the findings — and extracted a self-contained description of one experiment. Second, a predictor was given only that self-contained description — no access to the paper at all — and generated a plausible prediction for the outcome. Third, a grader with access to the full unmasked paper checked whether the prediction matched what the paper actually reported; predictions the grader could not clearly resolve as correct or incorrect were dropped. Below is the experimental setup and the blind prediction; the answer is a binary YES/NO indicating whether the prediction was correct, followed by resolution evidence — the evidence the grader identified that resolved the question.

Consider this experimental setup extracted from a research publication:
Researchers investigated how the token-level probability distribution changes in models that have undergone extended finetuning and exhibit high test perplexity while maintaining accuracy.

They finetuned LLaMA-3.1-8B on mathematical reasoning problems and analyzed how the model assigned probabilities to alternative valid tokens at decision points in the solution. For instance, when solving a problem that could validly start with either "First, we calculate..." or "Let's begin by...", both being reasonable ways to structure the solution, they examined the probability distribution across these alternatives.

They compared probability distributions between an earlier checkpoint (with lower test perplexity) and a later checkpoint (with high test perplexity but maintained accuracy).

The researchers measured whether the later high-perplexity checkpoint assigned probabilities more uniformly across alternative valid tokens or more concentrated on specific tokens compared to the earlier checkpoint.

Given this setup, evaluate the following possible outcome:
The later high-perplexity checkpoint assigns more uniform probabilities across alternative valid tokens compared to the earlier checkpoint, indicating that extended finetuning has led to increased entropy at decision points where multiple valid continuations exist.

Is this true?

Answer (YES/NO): NO